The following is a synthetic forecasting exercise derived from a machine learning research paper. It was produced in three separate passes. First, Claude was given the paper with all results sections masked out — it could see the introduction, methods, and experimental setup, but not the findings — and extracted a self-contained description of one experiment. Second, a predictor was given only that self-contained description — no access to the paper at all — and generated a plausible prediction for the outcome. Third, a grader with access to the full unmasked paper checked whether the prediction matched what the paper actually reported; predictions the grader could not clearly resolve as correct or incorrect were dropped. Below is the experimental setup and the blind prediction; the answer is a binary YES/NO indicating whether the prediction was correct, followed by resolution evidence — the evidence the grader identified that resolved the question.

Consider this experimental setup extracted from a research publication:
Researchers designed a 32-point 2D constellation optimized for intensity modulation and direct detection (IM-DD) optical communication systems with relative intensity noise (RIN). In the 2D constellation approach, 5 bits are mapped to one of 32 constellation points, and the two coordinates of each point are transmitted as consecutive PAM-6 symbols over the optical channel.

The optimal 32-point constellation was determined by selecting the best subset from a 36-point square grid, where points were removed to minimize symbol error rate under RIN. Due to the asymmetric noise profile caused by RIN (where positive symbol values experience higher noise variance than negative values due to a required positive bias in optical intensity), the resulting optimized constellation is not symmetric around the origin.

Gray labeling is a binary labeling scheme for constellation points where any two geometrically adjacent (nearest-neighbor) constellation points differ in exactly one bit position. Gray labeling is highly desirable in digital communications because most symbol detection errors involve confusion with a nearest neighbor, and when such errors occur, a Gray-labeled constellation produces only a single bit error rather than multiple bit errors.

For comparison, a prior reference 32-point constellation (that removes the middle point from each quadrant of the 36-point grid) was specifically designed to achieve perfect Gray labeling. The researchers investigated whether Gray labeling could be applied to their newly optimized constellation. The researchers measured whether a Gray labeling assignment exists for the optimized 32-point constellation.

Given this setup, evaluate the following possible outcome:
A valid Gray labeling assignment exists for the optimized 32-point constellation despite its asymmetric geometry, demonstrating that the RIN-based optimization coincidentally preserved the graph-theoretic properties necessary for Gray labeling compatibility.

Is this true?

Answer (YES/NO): NO